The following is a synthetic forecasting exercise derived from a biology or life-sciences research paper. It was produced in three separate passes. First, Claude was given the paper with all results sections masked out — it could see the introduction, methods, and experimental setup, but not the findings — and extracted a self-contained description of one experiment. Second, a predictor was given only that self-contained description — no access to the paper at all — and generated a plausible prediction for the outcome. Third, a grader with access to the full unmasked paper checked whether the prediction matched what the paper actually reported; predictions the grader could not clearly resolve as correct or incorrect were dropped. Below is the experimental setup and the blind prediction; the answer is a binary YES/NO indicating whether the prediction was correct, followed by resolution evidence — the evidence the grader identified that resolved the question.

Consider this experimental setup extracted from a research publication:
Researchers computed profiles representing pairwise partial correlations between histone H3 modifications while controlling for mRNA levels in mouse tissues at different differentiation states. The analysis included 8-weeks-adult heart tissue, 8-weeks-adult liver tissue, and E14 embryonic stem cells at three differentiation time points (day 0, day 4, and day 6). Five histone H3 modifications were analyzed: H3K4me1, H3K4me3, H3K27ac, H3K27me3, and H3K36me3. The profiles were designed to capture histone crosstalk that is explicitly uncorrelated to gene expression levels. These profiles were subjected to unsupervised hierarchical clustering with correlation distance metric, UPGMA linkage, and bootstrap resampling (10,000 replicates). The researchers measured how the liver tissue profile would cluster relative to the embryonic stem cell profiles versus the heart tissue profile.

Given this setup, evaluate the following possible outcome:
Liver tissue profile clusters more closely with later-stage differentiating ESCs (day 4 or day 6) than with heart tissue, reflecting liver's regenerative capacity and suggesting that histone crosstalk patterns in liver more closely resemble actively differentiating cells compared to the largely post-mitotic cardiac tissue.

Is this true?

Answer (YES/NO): NO